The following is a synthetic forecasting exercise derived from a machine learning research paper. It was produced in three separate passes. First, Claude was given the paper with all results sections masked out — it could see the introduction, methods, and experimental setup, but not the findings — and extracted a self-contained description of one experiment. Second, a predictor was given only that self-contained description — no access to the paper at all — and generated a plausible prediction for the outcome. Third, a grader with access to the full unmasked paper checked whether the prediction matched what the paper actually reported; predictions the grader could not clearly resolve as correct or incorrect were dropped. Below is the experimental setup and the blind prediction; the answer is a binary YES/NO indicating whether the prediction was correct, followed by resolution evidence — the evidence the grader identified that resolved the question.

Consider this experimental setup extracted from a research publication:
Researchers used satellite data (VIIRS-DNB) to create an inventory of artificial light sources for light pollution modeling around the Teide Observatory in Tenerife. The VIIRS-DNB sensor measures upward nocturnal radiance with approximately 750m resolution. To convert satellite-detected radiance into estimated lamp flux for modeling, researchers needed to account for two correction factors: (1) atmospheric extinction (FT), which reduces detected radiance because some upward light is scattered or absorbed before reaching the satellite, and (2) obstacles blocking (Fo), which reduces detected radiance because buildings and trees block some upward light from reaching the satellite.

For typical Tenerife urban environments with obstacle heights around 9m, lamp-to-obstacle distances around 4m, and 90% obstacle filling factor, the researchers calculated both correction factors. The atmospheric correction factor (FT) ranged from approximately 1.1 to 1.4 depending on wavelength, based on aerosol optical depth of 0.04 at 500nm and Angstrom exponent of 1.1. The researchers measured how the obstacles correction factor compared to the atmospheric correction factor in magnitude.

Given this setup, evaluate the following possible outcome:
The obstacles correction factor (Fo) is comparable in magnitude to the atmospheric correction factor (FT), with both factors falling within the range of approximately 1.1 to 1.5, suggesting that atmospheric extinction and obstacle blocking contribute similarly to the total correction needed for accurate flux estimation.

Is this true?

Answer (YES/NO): NO